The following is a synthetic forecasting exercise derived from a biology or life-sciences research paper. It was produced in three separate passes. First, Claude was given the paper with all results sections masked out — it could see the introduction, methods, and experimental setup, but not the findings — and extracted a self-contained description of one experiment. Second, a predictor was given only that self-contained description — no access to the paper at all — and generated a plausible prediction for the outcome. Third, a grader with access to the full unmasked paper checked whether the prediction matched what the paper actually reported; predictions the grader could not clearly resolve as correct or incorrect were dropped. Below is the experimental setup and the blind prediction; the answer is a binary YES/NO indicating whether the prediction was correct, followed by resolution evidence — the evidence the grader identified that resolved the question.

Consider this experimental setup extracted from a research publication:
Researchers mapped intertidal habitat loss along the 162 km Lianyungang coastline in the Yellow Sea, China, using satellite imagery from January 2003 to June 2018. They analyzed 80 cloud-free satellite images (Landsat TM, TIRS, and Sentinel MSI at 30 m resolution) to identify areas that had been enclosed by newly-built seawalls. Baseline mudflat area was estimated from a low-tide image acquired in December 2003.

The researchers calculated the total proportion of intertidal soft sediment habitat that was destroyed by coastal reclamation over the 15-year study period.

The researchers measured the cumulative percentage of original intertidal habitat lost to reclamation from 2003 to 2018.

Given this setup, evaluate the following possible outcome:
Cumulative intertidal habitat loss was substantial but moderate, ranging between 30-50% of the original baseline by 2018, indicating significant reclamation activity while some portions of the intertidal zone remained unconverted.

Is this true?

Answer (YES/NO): NO